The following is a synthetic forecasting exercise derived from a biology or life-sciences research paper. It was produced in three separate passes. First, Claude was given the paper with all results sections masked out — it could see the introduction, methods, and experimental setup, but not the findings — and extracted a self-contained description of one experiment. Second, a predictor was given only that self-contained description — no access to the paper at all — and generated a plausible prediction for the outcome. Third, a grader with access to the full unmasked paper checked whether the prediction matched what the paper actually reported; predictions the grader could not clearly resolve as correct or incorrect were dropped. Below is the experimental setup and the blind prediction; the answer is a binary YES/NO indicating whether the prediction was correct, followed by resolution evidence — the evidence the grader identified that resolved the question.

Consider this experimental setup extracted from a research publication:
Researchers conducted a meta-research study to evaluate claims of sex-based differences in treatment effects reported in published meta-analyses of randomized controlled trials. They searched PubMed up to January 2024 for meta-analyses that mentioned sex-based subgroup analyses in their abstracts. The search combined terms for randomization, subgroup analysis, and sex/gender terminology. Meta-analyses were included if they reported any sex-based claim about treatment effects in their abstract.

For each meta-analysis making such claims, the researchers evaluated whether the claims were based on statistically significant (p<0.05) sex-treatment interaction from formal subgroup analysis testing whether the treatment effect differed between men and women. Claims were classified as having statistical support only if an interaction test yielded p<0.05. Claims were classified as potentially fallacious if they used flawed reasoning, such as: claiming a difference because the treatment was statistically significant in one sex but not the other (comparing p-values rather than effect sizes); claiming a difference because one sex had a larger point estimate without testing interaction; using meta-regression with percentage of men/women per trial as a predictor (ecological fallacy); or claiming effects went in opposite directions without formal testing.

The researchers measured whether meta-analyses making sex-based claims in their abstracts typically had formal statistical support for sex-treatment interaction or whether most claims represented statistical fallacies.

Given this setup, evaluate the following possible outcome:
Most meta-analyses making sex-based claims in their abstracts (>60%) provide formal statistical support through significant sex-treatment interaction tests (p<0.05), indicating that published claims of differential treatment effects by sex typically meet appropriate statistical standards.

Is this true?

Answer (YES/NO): NO